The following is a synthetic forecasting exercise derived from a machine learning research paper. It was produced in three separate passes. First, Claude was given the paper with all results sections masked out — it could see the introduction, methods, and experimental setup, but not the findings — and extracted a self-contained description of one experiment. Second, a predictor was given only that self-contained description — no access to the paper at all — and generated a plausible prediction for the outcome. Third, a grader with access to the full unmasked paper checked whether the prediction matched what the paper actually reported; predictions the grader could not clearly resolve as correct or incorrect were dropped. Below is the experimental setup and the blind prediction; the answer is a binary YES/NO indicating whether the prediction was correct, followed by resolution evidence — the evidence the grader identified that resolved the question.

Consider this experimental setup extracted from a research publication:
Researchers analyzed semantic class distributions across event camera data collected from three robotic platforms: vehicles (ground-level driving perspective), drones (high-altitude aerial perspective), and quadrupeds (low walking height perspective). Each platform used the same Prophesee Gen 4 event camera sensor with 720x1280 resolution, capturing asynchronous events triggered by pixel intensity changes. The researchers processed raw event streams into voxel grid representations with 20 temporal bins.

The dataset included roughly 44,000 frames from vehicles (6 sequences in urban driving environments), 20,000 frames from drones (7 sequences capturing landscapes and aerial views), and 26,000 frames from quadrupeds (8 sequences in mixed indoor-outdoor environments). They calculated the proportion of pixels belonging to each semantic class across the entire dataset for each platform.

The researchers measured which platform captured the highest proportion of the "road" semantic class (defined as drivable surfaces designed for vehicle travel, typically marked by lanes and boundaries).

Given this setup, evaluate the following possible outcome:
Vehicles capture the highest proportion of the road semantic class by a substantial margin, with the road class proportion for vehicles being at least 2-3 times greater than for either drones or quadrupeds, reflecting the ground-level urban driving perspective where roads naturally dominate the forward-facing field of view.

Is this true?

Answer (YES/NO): NO